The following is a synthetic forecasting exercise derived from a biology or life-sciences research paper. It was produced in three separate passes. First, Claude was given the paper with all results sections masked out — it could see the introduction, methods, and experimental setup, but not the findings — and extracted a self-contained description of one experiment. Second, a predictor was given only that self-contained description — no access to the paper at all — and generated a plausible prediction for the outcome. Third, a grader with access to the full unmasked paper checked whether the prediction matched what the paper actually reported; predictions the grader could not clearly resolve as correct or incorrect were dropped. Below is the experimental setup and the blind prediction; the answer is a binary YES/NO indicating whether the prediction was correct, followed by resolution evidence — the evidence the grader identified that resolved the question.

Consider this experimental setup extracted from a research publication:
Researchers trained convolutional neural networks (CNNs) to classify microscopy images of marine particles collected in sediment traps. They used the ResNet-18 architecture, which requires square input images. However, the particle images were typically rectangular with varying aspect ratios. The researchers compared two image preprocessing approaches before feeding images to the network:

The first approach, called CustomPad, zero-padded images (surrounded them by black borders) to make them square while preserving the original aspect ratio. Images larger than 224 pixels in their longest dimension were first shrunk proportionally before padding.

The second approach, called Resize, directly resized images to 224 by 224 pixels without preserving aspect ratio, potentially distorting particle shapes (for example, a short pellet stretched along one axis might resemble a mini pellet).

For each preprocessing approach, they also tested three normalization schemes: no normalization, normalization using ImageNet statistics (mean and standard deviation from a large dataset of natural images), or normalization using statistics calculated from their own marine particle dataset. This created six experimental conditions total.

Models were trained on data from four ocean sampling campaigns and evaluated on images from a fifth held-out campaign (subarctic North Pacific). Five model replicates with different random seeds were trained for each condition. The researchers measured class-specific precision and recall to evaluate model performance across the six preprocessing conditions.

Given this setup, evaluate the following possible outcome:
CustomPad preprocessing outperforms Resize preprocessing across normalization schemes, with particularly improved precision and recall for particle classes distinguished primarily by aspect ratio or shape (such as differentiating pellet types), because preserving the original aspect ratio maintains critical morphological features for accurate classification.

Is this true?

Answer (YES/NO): NO